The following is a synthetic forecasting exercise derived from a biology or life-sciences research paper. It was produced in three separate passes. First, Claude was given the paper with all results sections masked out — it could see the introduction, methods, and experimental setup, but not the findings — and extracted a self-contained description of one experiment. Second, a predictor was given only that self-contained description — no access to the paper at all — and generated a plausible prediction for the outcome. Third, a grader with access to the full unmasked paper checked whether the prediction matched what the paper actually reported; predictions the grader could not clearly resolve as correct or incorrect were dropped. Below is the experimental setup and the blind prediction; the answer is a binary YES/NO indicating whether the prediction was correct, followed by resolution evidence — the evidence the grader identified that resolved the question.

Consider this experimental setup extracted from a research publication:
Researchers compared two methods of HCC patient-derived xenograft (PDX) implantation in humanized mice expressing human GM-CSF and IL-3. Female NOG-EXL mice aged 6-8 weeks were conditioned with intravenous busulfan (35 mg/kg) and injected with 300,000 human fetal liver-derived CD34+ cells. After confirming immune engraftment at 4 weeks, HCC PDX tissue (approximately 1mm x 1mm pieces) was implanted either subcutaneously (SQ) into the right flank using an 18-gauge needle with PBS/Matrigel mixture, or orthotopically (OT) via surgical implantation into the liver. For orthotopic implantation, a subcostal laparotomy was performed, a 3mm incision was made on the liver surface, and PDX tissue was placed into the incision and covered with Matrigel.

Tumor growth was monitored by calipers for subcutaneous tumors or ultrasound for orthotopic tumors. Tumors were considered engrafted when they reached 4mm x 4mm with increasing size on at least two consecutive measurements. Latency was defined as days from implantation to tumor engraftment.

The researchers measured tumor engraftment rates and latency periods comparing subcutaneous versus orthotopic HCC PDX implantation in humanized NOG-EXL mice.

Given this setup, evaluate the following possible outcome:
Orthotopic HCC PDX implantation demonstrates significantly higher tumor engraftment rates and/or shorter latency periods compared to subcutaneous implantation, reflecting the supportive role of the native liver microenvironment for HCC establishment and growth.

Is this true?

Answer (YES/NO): NO